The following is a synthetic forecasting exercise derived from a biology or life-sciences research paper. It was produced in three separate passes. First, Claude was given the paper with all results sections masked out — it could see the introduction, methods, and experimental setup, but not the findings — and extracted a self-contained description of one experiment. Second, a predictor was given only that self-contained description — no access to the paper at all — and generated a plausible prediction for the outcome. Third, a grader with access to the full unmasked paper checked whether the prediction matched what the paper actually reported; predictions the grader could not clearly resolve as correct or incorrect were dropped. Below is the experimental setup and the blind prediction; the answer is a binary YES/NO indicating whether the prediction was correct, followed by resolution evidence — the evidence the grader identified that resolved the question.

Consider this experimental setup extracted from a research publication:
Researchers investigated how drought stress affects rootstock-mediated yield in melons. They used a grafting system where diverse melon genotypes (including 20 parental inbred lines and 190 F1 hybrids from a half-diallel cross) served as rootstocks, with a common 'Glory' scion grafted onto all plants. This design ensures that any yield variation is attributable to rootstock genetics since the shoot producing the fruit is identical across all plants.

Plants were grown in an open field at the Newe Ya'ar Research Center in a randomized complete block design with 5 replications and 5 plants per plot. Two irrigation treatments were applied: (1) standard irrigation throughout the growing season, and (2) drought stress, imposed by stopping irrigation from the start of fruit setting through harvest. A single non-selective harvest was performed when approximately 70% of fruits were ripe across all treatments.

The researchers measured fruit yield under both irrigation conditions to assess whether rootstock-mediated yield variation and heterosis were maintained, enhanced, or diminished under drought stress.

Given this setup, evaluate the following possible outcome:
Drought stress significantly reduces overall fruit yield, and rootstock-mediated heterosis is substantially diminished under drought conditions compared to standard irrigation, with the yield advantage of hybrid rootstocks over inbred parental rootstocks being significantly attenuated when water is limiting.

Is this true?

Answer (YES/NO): NO